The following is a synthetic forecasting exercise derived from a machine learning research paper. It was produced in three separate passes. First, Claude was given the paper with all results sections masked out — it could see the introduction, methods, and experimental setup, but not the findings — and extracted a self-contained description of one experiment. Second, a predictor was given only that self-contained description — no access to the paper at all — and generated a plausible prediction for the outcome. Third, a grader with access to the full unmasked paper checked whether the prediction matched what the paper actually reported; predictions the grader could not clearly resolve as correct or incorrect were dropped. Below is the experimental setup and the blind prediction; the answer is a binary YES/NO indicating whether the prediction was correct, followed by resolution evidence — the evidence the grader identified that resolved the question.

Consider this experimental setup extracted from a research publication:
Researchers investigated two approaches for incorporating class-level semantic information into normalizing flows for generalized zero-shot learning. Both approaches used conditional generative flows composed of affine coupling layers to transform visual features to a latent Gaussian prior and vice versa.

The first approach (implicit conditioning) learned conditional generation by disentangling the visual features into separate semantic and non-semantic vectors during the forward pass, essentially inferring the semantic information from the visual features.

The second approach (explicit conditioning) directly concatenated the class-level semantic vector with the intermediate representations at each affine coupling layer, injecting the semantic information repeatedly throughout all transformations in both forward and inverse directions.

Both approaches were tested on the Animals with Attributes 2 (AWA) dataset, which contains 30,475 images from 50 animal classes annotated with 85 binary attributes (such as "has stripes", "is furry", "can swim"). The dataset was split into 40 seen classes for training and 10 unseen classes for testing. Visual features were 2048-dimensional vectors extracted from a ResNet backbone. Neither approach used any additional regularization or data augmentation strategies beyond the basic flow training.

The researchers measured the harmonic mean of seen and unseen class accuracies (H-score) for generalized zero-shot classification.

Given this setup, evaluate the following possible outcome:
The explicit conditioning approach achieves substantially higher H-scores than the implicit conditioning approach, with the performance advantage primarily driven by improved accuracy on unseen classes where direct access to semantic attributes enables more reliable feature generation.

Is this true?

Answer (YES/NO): YES